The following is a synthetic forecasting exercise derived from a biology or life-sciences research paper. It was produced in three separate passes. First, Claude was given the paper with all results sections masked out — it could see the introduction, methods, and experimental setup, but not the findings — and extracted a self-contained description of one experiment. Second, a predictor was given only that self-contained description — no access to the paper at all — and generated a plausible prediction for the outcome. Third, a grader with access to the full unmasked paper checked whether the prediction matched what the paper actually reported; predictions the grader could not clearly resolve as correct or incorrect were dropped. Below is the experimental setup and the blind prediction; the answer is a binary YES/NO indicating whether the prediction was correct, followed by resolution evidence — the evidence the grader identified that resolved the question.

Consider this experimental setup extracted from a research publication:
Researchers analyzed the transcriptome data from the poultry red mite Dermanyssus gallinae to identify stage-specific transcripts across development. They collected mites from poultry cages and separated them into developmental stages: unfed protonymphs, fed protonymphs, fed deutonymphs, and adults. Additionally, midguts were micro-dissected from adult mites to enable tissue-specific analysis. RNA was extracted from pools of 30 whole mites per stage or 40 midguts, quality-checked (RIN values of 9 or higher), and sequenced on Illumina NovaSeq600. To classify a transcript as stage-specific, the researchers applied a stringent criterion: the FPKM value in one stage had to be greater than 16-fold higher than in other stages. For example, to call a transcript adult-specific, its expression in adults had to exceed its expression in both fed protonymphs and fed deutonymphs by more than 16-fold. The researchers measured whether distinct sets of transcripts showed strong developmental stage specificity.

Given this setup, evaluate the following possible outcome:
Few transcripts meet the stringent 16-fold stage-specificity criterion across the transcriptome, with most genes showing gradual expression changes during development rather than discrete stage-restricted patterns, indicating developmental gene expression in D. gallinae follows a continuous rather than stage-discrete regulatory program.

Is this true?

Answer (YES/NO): NO